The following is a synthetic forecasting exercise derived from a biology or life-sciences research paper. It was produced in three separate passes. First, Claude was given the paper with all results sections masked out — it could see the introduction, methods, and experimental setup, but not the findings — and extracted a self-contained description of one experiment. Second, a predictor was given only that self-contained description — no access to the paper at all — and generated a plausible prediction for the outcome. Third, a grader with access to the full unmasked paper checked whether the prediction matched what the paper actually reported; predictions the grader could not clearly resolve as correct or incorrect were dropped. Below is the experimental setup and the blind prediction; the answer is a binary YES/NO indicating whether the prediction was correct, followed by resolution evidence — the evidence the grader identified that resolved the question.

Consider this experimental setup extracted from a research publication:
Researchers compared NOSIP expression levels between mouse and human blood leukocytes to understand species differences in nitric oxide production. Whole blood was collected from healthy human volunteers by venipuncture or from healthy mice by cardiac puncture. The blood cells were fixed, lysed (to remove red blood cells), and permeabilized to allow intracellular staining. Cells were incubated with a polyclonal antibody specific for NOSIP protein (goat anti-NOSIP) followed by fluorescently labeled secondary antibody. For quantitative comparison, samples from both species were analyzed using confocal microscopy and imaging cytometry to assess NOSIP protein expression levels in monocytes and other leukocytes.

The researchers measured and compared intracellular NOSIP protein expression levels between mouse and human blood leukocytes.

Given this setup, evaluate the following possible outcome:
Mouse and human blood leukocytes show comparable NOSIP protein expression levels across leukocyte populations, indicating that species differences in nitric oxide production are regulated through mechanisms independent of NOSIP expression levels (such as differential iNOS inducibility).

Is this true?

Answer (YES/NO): NO